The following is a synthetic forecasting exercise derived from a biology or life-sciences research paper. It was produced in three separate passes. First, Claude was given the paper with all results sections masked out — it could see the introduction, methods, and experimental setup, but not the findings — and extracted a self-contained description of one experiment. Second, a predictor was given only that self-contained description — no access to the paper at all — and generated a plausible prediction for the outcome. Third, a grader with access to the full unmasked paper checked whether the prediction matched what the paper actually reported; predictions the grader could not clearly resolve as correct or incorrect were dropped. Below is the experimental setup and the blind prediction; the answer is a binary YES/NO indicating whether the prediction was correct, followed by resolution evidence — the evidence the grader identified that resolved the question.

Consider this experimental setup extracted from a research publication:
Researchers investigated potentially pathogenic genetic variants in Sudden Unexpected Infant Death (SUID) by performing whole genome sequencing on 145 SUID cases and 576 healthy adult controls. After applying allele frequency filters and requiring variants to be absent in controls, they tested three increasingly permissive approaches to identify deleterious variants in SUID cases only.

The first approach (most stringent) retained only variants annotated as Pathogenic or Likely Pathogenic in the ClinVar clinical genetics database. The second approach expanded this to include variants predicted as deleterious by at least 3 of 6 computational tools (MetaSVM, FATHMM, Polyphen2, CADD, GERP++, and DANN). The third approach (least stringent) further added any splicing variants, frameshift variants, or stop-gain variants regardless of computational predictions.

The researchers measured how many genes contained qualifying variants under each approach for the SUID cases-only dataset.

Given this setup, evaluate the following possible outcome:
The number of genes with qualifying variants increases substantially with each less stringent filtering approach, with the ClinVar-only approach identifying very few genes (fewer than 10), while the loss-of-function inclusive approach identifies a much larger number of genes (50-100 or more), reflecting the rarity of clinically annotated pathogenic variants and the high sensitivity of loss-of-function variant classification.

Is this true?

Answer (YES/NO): NO